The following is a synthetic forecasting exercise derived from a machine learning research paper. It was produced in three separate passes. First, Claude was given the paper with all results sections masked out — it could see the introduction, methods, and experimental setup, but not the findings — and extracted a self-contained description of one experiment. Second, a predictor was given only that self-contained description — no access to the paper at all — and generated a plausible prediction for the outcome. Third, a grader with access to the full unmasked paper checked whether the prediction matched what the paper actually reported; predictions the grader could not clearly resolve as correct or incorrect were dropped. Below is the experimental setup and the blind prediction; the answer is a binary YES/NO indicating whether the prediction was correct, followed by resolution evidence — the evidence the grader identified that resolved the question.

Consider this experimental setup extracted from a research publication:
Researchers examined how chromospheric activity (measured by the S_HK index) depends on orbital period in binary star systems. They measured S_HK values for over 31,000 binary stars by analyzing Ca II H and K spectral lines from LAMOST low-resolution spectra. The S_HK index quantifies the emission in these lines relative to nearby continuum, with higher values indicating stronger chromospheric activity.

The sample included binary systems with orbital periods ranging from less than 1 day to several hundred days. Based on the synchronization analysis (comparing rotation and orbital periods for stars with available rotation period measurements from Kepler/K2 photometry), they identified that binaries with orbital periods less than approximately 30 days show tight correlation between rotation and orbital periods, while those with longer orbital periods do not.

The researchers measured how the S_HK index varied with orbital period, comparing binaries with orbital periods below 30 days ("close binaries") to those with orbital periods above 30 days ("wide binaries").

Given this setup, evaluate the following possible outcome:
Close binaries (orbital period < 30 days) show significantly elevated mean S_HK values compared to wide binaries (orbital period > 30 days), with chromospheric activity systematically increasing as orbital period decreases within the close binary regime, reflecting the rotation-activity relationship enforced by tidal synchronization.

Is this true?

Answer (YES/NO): NO